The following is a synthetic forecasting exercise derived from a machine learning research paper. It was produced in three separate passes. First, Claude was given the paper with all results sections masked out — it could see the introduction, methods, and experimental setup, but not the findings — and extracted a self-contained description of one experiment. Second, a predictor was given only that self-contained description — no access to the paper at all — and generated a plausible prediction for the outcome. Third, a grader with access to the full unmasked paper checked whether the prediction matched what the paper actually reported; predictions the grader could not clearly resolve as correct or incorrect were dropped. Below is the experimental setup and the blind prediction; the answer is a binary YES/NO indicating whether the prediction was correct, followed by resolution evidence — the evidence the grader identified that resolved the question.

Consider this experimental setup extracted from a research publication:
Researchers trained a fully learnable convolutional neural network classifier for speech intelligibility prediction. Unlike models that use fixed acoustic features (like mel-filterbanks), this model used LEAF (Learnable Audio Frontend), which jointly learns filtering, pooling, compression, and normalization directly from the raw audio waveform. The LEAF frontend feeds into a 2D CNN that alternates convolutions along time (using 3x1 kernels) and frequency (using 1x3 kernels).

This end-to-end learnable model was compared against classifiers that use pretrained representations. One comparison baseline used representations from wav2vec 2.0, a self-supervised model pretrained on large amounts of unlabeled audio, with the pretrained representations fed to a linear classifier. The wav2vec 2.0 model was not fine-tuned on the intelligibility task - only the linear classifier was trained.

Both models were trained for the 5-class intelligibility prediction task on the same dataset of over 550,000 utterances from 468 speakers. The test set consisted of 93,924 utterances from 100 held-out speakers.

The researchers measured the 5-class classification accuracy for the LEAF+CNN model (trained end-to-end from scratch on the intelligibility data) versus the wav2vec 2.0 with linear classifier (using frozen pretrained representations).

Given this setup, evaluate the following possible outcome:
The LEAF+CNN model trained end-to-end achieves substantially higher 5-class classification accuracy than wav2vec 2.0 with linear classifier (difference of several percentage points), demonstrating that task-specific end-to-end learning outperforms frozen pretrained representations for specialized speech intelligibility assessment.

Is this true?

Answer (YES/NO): NO